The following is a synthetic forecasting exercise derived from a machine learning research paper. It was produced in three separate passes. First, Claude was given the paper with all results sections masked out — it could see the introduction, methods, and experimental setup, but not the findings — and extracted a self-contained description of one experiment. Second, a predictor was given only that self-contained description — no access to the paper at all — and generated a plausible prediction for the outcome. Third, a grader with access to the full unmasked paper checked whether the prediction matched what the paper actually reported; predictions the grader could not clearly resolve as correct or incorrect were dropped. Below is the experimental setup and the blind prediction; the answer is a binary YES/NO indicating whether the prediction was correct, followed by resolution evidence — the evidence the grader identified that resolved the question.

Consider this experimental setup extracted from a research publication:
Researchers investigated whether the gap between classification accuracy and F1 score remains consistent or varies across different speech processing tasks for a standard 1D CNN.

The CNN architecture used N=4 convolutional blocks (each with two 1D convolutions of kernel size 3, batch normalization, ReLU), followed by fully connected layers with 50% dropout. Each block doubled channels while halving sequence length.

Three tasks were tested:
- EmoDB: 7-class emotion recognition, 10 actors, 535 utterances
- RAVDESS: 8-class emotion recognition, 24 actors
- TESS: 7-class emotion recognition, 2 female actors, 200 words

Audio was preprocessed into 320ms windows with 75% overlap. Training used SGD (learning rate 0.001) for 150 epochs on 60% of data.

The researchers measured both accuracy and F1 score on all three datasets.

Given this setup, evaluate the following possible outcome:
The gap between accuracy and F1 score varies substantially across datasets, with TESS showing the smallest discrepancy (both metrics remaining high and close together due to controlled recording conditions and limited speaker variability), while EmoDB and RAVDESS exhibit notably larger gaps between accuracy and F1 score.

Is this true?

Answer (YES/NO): NO